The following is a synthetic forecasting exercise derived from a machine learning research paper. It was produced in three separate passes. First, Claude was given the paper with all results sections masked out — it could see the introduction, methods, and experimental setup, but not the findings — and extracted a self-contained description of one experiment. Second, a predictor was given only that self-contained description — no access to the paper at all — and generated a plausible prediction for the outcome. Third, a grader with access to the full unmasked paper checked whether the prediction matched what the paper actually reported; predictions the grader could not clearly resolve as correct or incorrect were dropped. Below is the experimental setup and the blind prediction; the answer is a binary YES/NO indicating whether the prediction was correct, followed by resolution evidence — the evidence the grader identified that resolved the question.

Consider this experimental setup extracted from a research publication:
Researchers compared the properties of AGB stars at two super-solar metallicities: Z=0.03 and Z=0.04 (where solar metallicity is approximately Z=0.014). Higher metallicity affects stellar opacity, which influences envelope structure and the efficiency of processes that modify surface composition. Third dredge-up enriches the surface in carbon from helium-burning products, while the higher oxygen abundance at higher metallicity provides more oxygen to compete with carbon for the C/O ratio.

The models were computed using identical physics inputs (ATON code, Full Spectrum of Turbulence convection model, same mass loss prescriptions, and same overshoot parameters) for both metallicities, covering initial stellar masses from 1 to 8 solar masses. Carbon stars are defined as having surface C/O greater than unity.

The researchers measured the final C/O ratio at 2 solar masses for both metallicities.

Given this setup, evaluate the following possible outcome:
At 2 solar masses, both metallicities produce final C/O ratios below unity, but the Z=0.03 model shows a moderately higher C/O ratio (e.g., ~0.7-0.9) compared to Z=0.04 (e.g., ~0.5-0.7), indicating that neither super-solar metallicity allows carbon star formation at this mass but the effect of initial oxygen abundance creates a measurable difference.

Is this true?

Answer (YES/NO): NO